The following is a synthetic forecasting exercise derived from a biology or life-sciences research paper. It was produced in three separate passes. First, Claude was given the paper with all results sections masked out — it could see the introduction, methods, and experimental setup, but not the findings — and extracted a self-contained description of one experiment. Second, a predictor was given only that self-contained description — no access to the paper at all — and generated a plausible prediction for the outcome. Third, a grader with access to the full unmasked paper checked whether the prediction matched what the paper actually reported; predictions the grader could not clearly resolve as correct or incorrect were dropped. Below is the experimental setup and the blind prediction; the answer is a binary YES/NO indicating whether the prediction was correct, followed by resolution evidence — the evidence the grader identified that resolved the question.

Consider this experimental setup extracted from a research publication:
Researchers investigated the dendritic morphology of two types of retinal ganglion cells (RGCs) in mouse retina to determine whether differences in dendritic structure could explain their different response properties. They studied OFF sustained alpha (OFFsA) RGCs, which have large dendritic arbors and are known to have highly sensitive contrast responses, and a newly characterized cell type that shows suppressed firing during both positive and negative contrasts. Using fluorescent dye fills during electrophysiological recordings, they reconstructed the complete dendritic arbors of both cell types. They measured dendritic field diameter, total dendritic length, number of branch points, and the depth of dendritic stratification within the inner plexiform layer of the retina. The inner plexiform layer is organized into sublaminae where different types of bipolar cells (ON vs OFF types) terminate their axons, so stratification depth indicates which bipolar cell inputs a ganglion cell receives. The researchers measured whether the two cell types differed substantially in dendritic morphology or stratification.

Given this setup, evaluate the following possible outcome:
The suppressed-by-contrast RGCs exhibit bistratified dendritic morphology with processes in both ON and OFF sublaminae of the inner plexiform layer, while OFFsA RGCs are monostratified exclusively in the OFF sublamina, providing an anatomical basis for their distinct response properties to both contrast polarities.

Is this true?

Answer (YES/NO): NO